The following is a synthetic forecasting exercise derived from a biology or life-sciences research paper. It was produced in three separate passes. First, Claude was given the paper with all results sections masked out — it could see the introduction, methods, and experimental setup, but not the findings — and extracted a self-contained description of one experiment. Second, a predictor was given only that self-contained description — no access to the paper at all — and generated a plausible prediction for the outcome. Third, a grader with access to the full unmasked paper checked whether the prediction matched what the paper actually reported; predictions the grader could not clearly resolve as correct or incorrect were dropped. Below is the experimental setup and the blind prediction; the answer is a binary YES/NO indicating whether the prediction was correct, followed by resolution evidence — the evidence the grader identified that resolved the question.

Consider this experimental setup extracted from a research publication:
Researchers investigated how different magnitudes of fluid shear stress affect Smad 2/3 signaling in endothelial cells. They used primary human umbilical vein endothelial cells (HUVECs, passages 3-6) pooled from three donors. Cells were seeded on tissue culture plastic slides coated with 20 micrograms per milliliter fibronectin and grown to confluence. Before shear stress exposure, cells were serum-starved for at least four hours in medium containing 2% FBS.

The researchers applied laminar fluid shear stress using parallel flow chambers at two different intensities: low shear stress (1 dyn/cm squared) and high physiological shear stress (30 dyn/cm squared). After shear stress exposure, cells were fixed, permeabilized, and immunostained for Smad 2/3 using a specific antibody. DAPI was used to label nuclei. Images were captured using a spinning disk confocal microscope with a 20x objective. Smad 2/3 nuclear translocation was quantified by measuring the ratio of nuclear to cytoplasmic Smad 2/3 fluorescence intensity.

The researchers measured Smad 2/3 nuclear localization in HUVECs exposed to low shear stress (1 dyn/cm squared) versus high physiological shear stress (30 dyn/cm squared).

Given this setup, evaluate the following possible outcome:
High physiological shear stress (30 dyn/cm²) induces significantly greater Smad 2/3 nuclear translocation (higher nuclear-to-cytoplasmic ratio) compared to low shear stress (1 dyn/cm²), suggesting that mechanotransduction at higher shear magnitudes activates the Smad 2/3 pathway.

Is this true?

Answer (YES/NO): NO